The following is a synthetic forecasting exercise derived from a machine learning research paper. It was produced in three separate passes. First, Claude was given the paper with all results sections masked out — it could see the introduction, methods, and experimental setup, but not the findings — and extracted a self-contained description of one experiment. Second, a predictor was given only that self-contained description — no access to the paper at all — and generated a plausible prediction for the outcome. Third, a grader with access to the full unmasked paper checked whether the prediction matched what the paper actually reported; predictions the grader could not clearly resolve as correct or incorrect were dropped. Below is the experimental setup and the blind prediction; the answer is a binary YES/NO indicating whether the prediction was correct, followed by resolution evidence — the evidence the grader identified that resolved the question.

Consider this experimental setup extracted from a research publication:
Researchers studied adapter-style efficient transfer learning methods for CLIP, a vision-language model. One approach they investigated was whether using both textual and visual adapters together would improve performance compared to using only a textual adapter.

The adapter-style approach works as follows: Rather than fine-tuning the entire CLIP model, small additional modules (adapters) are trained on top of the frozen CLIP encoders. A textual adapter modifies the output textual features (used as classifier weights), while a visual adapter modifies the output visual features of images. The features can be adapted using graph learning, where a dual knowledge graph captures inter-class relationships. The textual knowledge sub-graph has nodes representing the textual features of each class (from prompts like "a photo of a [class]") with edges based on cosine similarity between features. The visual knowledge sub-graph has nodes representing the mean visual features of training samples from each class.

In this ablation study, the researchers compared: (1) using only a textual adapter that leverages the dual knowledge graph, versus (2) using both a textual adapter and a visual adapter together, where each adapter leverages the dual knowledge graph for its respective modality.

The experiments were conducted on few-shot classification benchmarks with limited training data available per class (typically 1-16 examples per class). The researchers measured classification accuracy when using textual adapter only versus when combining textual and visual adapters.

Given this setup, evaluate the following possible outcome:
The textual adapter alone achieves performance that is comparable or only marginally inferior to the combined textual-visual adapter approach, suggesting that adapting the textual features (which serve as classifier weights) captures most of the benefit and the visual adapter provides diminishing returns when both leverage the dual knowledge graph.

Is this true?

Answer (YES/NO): YES